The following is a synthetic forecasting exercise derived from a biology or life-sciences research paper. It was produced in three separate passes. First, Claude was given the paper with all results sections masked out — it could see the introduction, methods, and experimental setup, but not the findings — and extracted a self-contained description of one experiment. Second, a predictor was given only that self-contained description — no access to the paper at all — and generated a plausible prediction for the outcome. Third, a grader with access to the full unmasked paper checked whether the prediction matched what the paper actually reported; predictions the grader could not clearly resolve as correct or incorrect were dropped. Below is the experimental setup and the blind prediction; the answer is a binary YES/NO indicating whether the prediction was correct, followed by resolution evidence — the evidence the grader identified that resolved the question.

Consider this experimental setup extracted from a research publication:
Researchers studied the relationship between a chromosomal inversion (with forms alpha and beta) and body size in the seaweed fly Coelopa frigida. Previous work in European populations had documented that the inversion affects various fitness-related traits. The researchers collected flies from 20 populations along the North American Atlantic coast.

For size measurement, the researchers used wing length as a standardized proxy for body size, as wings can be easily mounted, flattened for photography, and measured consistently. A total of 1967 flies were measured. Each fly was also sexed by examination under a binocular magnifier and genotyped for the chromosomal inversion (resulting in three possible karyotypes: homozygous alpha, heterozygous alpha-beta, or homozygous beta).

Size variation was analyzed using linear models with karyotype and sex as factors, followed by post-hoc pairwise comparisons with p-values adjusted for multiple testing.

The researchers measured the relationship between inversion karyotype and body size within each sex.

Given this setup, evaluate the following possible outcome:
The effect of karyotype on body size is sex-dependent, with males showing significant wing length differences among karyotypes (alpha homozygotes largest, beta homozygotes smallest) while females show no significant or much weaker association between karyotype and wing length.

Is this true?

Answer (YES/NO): YES